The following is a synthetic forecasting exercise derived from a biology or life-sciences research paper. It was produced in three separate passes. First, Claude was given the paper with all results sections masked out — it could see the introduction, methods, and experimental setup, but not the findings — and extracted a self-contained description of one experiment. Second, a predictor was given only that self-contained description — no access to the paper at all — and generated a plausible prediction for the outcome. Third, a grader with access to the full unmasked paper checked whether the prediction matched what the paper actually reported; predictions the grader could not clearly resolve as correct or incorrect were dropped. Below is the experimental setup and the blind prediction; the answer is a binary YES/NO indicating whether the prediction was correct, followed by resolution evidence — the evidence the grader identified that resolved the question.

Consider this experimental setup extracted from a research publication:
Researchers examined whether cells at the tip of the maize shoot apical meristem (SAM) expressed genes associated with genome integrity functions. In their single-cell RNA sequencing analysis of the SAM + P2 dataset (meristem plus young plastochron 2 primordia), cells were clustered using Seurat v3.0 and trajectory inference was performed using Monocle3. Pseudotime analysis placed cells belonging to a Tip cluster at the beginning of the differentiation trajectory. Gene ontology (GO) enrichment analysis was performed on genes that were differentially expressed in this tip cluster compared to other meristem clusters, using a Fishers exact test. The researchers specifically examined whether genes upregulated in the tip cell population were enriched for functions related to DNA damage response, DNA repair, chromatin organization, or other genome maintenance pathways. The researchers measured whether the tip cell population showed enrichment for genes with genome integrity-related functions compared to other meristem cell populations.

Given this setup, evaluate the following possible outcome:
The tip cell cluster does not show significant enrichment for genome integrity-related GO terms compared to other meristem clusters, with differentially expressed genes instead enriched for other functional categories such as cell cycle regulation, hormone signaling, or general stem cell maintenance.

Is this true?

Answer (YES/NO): NO